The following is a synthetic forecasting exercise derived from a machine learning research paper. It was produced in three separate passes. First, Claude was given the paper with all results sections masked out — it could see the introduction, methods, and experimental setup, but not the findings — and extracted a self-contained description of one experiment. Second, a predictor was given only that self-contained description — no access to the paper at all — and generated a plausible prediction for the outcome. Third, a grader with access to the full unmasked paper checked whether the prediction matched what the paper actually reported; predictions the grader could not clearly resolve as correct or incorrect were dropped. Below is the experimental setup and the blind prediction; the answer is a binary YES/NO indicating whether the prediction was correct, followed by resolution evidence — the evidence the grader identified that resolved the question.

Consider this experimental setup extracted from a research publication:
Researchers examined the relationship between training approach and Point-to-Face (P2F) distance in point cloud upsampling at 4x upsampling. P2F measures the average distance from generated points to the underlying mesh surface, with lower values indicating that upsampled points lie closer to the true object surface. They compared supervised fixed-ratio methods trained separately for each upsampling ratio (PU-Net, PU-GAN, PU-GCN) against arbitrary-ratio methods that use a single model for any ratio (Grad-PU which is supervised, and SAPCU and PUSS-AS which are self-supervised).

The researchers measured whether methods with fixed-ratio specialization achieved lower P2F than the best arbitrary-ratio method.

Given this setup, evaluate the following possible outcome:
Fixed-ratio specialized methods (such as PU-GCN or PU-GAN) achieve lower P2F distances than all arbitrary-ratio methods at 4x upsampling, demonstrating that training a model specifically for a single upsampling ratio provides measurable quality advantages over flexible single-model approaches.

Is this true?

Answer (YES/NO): NO